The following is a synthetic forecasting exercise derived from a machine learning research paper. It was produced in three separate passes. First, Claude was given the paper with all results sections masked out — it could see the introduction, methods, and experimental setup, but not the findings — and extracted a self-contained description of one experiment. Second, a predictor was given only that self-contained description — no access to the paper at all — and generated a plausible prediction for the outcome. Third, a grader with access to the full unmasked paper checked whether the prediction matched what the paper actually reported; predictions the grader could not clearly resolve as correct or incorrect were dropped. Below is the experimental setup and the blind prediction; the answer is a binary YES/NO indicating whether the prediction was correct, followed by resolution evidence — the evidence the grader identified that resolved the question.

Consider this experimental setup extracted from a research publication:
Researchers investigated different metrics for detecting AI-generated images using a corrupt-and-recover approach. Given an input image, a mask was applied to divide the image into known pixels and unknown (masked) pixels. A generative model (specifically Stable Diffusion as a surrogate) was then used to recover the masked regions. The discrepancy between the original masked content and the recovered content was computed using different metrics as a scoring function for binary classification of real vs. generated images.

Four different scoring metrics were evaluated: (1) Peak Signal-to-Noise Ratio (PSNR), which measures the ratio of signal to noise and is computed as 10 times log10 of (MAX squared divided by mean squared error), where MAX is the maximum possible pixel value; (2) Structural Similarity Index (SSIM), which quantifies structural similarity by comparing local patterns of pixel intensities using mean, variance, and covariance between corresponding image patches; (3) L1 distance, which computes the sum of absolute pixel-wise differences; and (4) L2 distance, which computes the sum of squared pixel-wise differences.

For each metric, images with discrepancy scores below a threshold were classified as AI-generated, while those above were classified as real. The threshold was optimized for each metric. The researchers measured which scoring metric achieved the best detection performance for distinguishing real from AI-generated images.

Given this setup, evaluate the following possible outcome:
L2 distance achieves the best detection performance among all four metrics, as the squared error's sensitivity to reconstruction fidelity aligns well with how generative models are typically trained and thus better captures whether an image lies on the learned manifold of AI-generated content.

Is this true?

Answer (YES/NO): NO